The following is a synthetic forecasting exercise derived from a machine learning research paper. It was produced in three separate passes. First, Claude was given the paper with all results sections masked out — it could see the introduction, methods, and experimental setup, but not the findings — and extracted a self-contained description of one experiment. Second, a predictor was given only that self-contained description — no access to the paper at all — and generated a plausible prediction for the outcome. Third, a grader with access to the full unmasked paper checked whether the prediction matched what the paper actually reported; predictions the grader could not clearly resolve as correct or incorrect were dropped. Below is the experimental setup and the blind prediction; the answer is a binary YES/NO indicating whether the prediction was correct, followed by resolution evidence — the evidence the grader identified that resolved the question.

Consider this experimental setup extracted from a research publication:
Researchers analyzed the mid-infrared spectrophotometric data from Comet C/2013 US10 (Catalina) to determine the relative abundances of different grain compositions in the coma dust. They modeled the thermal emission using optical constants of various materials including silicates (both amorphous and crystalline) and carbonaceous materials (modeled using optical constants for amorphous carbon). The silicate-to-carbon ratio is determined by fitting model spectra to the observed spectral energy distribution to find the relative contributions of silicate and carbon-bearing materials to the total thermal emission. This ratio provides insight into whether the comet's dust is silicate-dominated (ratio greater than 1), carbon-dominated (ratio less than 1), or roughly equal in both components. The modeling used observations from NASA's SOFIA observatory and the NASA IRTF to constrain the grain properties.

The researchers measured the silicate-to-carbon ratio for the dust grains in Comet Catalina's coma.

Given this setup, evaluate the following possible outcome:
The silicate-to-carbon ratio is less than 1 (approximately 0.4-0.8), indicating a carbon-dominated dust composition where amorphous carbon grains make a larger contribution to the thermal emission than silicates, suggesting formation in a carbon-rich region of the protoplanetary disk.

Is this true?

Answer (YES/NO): NO